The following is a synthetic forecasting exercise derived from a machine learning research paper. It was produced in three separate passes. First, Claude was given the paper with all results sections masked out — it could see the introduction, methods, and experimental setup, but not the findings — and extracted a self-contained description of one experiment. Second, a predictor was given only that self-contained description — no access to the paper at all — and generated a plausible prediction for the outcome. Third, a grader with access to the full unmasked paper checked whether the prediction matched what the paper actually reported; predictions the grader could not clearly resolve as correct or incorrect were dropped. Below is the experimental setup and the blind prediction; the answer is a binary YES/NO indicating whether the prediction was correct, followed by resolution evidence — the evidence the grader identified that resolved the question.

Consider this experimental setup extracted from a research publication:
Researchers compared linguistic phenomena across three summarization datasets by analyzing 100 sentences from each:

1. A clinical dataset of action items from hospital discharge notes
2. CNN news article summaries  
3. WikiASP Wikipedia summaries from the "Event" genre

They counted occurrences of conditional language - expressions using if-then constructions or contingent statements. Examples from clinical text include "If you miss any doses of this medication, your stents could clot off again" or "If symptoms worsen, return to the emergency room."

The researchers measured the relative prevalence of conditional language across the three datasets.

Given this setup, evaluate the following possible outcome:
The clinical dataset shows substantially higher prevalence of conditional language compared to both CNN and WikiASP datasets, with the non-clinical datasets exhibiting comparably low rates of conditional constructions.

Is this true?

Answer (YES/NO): NO